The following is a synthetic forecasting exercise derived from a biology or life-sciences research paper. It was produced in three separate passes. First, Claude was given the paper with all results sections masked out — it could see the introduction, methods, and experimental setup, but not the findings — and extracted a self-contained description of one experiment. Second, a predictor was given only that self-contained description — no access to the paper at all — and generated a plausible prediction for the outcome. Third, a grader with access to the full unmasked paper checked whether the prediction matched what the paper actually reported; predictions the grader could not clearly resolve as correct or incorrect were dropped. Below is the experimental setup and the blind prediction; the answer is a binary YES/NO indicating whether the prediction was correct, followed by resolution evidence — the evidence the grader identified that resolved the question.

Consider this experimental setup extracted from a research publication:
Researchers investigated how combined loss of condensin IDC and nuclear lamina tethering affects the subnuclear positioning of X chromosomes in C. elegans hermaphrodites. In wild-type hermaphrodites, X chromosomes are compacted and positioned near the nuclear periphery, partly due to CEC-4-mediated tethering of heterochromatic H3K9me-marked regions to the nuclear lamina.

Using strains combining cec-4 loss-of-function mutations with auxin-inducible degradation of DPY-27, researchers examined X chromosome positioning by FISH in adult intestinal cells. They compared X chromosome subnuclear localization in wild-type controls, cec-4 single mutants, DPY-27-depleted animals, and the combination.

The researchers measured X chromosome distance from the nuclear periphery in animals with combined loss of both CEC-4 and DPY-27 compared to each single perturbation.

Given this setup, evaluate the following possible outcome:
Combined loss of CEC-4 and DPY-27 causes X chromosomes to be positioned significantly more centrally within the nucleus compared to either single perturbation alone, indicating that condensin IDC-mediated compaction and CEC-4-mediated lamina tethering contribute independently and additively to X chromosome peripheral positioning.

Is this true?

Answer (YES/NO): NO